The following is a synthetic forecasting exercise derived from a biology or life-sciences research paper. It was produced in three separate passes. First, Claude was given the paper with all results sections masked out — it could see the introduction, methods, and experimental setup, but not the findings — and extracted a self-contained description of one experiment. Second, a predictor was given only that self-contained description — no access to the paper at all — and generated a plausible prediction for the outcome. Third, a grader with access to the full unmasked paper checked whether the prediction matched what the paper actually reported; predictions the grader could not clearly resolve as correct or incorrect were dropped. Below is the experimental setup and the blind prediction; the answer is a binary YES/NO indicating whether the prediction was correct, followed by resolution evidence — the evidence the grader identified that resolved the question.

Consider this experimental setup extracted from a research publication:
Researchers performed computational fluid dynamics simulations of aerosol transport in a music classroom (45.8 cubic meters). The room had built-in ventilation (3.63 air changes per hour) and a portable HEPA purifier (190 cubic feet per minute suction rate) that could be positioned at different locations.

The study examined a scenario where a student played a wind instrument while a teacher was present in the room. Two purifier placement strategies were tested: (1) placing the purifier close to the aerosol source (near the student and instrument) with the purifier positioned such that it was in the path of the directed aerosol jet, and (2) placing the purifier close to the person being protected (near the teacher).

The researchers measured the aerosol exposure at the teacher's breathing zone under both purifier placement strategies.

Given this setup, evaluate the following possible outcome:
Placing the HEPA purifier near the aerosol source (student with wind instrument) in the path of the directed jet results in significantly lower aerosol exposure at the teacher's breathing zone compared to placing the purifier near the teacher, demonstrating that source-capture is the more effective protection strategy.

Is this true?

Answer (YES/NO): YES